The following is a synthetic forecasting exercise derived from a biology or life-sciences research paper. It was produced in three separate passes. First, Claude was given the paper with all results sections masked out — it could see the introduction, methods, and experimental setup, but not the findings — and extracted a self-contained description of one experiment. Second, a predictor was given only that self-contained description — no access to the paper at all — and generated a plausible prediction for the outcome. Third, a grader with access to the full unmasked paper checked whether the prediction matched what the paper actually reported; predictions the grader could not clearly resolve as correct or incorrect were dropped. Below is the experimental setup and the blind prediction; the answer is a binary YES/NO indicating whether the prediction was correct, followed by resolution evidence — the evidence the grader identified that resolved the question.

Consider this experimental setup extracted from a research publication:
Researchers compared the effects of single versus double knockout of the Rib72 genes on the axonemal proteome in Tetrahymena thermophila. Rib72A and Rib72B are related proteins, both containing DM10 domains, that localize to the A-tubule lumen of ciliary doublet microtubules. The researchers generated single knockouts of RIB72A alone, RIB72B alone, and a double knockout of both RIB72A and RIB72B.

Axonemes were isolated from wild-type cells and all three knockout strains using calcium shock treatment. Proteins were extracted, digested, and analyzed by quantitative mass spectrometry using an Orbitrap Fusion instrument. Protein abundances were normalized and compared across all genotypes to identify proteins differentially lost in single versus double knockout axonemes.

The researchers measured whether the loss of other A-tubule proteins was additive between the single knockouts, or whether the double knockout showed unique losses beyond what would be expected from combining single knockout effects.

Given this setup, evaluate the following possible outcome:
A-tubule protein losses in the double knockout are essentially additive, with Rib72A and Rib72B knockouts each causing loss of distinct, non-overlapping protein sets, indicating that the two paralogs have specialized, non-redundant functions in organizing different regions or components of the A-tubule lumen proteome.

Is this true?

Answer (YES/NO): NO